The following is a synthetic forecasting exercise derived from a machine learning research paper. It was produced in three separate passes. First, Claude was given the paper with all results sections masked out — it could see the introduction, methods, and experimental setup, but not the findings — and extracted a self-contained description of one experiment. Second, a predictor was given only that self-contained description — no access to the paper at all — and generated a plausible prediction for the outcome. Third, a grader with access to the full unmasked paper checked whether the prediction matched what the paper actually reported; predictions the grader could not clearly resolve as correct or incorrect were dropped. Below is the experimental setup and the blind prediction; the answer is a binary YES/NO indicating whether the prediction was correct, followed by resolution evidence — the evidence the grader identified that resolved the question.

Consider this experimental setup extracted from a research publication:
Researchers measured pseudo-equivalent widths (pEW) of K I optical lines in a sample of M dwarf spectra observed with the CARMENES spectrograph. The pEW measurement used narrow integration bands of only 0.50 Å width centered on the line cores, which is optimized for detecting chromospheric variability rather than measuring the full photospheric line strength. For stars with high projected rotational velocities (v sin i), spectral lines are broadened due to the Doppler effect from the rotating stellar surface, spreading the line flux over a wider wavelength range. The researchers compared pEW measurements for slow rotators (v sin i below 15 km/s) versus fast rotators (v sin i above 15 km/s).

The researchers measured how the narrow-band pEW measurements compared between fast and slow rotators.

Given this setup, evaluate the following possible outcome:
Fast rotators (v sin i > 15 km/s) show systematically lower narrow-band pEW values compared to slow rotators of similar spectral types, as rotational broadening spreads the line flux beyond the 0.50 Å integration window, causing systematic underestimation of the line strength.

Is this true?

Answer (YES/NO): YES